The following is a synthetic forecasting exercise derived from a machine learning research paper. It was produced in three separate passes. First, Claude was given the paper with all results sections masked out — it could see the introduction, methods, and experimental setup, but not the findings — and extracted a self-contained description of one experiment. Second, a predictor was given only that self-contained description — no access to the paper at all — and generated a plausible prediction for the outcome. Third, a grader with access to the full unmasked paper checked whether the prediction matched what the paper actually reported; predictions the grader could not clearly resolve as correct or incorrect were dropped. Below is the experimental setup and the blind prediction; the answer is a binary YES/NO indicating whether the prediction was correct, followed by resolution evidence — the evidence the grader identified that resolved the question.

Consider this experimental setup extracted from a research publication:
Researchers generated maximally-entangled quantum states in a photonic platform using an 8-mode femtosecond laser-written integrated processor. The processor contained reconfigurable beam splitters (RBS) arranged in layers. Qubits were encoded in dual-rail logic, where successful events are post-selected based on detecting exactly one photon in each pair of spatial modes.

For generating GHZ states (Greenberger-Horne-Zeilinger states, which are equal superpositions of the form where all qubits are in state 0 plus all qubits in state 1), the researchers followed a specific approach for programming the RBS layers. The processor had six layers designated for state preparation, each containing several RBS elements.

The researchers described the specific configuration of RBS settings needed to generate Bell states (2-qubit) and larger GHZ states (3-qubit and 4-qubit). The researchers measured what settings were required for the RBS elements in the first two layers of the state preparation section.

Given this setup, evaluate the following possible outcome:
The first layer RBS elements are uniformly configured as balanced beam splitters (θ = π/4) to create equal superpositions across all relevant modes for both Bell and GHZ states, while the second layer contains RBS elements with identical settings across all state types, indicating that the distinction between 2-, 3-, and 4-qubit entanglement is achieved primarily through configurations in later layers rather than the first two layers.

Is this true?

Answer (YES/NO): NO